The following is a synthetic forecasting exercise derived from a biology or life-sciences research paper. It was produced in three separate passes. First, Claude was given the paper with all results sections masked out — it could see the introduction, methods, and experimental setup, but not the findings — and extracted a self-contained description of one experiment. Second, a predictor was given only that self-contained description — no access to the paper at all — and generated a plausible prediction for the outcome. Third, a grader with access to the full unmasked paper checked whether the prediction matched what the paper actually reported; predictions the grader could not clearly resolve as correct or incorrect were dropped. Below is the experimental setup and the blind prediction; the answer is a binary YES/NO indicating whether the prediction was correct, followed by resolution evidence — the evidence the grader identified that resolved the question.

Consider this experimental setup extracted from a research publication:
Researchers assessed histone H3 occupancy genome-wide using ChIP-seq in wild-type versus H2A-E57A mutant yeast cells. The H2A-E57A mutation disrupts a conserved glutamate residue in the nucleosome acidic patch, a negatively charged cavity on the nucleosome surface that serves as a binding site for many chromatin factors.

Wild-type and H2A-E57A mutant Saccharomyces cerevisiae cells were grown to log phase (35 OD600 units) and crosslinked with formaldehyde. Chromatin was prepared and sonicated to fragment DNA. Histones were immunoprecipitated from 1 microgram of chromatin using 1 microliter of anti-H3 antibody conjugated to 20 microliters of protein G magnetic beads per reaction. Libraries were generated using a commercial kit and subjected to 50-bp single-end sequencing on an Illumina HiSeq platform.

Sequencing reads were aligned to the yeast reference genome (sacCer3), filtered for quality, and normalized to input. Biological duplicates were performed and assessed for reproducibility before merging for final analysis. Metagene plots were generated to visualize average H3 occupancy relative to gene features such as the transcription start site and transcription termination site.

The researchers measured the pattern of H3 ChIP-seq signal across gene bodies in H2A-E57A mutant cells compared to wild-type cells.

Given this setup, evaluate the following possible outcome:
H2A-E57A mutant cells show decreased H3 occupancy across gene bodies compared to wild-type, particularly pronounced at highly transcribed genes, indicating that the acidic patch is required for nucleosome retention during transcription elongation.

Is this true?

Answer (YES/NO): NO